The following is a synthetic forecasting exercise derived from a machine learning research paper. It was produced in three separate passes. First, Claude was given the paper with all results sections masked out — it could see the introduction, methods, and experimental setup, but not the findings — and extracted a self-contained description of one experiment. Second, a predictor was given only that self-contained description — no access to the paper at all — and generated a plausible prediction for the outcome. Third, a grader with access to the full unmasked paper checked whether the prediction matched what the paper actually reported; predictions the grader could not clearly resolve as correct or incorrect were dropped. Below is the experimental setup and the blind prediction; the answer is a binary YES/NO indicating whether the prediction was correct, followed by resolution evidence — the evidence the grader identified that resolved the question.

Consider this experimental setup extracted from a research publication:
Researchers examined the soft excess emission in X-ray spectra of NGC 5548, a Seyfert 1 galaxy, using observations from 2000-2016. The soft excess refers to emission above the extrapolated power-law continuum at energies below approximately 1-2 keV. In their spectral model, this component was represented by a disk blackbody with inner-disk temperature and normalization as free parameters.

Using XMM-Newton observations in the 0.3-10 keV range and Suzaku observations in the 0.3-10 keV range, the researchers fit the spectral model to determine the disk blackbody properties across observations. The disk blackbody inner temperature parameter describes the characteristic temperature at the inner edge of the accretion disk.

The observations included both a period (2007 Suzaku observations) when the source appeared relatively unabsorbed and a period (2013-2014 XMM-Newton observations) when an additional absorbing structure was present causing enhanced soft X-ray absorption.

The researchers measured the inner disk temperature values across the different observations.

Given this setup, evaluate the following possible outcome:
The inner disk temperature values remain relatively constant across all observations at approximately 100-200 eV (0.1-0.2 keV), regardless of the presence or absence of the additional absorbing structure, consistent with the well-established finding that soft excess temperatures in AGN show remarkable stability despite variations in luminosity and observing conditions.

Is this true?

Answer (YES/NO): NO